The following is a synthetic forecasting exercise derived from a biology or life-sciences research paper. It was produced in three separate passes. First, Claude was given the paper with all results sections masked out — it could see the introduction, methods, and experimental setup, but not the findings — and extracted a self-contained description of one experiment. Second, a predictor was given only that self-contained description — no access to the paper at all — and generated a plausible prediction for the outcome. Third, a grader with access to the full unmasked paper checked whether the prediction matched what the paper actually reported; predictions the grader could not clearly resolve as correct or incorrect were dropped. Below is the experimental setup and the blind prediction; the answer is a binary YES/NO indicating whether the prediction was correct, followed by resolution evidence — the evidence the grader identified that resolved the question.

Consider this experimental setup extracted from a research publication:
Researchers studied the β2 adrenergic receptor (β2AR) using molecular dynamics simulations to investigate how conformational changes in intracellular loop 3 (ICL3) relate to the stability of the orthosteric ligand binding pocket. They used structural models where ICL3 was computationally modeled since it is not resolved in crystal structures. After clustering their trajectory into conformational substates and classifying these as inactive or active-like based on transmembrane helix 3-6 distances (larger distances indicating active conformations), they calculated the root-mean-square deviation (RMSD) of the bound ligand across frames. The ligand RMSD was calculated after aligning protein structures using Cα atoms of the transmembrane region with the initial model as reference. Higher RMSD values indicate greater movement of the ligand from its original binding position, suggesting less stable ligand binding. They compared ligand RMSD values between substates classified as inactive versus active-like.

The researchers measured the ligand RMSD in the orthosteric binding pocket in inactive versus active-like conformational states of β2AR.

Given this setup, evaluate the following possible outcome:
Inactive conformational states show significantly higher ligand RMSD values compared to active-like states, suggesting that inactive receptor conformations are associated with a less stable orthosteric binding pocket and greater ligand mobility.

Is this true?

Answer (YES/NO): YES